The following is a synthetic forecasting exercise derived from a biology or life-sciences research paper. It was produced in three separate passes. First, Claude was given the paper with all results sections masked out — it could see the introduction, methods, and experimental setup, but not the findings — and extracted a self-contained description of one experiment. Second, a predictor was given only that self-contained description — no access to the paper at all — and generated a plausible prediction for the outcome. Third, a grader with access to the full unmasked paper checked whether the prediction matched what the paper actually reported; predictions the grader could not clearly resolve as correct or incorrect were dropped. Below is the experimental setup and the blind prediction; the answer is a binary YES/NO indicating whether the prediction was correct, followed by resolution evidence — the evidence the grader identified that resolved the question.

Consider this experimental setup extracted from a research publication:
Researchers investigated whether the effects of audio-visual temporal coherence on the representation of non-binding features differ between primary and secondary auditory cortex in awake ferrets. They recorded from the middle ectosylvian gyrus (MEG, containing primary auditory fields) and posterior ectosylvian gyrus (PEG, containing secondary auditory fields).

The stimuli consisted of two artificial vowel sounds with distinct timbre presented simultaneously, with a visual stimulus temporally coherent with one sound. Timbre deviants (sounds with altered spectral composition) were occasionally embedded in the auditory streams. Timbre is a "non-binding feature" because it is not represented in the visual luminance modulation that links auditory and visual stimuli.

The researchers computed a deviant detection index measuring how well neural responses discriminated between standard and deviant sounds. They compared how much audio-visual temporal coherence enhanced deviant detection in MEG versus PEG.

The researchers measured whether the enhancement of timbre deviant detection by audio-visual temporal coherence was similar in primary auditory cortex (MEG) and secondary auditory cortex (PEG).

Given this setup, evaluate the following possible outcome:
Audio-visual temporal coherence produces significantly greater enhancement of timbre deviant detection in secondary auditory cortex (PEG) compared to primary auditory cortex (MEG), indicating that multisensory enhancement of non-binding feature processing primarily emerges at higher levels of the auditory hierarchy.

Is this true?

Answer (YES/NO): YES